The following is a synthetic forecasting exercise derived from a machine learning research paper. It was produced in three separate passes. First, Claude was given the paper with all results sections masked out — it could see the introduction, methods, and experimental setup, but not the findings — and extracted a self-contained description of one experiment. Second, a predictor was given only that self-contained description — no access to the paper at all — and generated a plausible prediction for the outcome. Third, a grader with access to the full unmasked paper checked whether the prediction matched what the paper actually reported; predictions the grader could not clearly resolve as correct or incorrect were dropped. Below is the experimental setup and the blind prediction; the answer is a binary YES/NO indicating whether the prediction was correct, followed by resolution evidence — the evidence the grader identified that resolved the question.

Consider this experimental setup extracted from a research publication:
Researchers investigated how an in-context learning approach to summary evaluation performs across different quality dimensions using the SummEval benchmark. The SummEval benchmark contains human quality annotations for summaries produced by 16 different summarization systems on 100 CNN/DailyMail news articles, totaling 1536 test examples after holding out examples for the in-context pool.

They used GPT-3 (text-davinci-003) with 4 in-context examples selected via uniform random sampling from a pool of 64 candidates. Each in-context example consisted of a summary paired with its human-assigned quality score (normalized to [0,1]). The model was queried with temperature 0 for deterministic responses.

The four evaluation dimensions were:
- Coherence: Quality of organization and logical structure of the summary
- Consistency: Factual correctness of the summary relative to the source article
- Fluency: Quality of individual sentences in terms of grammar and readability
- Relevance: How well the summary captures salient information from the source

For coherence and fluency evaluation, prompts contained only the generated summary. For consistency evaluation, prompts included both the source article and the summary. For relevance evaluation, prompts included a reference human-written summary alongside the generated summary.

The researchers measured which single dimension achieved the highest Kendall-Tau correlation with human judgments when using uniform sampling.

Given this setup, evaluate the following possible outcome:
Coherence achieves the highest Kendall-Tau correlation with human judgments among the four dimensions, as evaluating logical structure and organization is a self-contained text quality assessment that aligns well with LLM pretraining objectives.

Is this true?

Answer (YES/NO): NO